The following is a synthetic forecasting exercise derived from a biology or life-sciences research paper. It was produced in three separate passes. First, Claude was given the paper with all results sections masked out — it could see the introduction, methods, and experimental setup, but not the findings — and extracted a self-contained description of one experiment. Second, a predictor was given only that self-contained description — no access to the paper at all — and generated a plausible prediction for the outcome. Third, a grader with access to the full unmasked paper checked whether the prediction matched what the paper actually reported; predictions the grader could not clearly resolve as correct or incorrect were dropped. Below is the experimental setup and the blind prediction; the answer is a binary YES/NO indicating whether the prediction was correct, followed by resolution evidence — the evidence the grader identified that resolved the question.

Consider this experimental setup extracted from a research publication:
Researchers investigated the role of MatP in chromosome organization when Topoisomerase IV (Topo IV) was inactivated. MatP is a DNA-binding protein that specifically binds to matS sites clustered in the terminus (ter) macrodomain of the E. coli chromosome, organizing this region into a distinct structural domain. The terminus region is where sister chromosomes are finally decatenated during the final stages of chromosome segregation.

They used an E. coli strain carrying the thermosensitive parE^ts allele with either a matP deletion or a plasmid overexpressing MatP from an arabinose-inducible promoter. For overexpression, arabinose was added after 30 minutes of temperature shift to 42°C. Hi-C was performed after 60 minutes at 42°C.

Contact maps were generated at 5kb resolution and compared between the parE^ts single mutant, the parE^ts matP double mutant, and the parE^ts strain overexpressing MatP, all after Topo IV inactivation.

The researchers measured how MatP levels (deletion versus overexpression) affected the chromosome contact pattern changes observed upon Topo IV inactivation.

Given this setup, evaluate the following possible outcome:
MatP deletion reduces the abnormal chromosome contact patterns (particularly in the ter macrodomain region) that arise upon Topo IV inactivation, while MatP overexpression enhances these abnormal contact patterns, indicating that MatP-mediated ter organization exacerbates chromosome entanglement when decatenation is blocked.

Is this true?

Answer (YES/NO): NO